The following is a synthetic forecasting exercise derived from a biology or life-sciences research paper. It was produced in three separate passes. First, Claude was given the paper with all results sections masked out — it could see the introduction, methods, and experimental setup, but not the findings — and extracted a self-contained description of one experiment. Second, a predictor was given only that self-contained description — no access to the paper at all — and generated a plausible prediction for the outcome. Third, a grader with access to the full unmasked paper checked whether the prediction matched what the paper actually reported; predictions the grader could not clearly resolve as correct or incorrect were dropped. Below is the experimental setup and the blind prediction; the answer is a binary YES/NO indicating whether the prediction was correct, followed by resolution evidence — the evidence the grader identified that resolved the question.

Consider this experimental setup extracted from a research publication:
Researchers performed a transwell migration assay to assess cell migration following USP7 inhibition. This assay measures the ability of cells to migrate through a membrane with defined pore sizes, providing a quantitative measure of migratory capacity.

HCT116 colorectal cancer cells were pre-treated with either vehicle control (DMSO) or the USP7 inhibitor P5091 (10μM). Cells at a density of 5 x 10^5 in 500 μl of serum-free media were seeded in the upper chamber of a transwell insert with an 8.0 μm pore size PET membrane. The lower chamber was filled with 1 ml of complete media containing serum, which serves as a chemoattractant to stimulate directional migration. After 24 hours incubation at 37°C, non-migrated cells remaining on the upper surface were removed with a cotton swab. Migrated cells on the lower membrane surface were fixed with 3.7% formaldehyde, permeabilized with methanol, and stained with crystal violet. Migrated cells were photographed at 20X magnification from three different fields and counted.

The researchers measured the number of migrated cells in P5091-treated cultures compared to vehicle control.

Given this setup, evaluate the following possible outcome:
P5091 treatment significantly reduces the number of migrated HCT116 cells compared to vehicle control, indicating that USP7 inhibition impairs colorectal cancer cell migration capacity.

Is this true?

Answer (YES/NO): YES